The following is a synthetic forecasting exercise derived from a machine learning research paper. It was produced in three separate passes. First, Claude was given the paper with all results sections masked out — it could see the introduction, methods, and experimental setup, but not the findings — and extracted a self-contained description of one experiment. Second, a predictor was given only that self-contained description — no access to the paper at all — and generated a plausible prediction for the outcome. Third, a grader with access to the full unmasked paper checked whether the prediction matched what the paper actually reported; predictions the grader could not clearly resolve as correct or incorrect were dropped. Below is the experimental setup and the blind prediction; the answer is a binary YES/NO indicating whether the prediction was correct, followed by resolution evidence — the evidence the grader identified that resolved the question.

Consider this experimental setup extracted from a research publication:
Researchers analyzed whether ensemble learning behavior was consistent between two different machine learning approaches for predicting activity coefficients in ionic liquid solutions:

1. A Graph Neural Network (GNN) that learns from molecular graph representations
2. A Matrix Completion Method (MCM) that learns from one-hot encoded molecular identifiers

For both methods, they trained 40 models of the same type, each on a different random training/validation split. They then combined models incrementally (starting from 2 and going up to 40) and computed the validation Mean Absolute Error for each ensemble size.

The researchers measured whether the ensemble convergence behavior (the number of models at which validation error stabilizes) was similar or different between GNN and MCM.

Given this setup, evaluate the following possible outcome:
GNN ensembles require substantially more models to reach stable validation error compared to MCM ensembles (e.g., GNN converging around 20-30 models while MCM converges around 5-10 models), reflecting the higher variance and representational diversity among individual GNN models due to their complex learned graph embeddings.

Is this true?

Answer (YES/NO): NO